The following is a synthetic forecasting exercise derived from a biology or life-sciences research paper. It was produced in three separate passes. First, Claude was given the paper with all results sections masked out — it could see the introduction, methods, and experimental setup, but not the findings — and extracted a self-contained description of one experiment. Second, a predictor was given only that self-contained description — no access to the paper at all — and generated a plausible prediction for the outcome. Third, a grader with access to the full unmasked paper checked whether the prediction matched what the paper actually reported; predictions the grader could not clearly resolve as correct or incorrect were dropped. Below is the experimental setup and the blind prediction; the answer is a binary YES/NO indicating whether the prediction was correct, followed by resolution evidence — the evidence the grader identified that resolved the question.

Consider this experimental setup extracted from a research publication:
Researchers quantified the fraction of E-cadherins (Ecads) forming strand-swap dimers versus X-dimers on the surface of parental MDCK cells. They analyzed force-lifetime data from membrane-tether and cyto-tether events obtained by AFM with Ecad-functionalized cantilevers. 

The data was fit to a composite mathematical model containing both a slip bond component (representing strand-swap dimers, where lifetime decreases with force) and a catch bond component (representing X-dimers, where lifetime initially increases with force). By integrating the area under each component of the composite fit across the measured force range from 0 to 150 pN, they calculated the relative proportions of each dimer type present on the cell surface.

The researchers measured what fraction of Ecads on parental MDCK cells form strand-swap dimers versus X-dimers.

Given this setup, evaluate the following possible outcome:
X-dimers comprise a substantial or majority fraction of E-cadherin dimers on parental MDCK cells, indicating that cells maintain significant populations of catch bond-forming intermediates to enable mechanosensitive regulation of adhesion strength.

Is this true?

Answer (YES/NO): NO